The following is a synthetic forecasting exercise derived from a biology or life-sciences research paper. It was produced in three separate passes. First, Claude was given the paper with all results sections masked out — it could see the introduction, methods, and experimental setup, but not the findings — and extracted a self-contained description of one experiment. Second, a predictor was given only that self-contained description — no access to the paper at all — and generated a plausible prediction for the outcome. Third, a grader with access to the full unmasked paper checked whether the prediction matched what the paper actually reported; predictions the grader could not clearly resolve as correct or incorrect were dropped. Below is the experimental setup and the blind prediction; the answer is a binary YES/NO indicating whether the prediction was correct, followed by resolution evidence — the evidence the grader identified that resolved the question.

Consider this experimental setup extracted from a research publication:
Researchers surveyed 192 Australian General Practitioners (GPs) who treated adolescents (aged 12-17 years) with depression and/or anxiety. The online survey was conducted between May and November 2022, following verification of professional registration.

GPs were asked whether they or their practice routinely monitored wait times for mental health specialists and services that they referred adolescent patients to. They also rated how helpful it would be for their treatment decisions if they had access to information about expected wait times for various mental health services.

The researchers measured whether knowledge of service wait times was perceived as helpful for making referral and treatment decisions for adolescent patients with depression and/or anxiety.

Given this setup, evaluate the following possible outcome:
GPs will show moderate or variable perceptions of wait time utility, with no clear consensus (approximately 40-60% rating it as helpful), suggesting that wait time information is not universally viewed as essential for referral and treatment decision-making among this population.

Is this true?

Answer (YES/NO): NO